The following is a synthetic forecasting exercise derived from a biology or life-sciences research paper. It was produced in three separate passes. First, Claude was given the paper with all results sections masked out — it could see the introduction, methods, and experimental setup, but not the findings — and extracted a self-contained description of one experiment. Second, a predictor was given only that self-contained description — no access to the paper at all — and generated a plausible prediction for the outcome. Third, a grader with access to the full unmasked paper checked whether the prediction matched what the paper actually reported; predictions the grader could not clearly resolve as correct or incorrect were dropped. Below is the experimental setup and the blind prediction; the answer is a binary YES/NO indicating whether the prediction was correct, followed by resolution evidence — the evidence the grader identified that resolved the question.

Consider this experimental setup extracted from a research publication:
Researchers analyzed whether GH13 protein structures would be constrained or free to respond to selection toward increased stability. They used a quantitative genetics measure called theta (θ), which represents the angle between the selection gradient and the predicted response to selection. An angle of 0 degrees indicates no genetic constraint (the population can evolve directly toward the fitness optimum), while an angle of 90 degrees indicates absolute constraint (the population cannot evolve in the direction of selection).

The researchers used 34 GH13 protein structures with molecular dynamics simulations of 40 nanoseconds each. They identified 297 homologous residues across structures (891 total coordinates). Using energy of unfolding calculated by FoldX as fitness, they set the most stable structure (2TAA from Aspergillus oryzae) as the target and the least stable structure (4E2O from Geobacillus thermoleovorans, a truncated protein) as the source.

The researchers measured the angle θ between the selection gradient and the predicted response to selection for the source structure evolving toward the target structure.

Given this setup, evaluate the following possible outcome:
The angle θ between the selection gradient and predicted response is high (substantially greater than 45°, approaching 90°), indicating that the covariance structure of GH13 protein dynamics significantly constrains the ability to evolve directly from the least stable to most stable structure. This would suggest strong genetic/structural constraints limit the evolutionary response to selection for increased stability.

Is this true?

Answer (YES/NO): NO